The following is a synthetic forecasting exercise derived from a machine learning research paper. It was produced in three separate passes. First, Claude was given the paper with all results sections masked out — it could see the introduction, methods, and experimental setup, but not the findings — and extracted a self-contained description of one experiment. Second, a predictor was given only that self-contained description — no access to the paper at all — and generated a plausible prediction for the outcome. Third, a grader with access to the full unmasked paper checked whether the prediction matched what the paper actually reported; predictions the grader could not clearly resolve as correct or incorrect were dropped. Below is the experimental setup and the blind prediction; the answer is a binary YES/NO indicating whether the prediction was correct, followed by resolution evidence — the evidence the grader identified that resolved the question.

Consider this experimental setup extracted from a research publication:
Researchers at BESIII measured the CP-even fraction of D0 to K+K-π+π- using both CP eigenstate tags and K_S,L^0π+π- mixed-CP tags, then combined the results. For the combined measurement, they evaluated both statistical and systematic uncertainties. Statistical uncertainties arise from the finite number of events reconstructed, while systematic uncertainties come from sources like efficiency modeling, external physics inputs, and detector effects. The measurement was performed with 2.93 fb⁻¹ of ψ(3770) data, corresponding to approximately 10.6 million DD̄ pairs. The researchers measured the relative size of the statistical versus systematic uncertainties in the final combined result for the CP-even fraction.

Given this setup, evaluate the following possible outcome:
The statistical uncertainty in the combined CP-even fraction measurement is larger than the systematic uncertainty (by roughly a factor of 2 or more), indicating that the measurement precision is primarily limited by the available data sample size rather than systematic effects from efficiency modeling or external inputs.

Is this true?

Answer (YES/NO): YES